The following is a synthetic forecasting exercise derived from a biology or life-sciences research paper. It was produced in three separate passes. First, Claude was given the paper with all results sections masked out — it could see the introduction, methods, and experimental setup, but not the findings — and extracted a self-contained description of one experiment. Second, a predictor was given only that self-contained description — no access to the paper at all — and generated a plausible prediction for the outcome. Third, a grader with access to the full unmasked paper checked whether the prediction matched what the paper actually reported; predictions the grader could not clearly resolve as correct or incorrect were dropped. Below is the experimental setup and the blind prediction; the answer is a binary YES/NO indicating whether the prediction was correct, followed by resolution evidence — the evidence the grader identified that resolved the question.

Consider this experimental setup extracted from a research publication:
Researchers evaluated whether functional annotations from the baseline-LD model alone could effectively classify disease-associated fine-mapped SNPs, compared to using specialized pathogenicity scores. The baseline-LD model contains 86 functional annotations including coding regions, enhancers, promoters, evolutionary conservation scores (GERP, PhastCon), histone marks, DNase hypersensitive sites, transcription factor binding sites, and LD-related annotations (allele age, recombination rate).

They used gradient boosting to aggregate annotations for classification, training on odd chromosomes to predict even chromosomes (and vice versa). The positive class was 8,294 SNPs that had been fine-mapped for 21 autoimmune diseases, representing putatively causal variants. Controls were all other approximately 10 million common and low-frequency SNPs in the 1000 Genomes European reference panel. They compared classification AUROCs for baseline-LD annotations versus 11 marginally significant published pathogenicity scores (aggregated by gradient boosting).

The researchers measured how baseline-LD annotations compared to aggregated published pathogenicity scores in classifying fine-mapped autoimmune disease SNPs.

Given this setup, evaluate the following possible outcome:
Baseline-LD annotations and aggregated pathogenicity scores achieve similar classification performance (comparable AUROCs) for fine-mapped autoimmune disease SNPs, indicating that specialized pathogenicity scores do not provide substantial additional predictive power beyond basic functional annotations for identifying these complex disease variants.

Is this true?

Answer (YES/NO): YES